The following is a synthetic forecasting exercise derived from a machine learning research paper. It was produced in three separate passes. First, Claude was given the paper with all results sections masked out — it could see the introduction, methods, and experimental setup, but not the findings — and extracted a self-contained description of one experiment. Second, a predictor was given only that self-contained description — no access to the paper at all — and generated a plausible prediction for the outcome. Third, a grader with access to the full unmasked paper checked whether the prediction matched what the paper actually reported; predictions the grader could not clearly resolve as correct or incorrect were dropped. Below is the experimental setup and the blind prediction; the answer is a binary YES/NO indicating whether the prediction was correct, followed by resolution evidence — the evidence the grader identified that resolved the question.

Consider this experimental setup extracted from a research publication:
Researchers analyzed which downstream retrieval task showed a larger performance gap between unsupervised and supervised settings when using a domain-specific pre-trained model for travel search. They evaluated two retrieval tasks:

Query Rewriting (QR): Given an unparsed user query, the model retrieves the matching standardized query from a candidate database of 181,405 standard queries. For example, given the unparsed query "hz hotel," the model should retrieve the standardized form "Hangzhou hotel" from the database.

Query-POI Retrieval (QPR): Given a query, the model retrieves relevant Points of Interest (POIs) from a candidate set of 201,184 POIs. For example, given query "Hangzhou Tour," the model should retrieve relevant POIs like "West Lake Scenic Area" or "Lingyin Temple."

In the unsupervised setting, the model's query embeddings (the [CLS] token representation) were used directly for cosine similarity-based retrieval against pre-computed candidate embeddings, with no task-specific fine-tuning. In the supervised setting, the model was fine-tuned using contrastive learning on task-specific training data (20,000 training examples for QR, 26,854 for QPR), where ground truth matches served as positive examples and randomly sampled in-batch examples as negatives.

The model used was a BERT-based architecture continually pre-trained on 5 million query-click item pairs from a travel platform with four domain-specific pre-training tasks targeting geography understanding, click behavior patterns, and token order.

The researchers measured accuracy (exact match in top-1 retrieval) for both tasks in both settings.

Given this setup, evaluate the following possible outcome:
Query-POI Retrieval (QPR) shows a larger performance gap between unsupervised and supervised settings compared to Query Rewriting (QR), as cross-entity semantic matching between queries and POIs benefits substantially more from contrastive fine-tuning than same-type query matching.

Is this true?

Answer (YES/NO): YES